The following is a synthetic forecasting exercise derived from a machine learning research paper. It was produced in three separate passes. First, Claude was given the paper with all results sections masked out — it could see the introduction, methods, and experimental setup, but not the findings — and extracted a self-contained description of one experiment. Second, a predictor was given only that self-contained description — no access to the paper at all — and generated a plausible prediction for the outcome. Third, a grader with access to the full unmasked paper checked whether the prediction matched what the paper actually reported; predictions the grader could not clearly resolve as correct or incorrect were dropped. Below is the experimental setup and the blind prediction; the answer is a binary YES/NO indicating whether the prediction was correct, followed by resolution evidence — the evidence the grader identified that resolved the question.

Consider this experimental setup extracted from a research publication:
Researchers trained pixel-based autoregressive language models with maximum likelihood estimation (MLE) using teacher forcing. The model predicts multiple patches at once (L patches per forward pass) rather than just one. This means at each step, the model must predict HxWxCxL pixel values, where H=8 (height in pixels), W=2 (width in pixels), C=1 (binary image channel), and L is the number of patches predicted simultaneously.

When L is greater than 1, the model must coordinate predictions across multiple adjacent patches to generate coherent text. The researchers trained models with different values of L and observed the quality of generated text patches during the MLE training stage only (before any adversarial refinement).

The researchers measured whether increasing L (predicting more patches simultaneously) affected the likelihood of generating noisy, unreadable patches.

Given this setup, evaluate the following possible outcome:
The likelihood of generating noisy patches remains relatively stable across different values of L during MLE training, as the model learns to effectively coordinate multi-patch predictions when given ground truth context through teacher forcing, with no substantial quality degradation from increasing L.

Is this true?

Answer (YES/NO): NO